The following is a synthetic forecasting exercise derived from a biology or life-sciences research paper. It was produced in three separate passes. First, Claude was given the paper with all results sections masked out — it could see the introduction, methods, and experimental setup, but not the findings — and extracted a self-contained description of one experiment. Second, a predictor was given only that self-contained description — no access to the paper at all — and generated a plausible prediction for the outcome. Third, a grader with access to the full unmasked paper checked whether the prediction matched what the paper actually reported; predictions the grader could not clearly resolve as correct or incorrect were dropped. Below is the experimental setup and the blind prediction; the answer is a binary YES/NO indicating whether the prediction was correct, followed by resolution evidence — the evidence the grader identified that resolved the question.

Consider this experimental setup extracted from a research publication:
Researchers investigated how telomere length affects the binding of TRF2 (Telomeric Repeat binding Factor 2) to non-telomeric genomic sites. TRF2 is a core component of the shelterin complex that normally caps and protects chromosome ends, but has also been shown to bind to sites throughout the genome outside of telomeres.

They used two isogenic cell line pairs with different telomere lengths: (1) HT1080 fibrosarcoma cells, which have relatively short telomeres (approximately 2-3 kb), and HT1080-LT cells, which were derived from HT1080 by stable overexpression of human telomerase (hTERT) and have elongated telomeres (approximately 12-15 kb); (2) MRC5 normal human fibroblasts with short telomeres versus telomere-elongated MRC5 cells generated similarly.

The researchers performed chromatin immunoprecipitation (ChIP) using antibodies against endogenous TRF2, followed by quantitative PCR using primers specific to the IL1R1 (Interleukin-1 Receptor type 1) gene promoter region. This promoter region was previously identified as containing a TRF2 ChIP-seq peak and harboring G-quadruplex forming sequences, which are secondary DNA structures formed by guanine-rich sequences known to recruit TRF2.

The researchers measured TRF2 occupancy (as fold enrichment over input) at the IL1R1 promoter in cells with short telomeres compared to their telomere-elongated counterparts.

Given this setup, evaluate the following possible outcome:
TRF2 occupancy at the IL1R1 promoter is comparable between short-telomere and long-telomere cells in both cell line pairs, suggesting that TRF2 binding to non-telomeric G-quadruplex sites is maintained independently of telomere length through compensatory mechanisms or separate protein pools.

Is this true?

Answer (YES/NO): NO